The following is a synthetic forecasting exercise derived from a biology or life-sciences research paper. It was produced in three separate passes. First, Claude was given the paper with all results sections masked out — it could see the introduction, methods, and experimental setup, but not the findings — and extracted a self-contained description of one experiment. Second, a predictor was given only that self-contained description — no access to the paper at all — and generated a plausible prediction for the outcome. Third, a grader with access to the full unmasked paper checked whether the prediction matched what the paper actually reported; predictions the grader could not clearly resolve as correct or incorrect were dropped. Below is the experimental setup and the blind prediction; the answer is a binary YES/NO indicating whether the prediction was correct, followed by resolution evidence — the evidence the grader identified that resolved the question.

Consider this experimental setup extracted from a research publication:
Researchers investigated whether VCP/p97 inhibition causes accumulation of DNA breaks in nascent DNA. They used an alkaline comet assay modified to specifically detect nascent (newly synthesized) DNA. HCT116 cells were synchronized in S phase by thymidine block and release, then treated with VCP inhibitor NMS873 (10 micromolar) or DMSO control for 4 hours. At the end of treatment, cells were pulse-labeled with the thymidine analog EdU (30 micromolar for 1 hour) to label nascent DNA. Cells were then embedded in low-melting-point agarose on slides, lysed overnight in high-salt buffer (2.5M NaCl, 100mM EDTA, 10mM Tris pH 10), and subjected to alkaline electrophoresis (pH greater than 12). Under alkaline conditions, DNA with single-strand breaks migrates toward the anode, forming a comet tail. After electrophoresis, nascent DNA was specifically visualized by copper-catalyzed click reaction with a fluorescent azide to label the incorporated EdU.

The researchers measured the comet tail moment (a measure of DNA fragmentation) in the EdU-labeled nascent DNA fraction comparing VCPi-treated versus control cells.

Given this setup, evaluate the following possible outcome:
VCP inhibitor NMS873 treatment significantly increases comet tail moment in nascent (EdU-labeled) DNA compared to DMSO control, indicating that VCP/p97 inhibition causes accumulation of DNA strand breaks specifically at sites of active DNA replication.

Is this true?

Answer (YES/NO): NO